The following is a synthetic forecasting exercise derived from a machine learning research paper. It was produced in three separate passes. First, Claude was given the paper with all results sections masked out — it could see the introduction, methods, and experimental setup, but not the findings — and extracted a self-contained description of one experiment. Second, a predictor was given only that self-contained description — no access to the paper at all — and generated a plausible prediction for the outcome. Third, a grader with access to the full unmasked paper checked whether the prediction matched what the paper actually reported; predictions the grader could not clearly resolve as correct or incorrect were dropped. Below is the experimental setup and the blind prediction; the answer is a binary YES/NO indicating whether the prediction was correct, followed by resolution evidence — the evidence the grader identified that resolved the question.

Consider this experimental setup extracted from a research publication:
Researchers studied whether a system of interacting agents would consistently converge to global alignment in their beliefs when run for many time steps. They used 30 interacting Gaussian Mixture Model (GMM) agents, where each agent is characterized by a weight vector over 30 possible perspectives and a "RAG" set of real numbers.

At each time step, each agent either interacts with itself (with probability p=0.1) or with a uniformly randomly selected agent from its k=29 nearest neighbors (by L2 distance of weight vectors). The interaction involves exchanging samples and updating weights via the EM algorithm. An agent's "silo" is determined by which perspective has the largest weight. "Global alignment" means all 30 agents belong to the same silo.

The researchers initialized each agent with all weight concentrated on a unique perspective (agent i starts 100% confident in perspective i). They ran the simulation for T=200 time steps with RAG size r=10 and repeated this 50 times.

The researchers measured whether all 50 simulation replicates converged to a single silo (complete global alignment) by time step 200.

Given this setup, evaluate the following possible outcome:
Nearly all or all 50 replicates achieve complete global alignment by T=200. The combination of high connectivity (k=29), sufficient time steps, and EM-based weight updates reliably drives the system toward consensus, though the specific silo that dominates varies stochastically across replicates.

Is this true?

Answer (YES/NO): YES